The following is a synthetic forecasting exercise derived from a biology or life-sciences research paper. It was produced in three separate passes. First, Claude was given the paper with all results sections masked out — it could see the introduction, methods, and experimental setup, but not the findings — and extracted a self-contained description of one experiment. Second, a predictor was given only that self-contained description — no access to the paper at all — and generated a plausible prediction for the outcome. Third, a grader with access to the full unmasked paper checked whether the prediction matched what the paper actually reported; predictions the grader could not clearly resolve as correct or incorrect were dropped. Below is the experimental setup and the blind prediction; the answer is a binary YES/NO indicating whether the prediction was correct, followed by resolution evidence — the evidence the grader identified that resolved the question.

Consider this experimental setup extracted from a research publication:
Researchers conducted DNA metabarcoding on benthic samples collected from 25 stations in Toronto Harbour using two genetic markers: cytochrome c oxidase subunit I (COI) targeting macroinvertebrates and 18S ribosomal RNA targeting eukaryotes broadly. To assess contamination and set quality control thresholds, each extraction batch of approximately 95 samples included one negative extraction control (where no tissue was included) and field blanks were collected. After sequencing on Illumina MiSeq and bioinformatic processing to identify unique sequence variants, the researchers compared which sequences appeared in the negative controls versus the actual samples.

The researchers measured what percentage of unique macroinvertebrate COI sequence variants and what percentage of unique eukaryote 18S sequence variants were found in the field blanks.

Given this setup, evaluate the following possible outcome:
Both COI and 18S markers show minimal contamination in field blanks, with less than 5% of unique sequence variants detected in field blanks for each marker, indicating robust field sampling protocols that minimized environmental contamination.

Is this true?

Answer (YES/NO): NO